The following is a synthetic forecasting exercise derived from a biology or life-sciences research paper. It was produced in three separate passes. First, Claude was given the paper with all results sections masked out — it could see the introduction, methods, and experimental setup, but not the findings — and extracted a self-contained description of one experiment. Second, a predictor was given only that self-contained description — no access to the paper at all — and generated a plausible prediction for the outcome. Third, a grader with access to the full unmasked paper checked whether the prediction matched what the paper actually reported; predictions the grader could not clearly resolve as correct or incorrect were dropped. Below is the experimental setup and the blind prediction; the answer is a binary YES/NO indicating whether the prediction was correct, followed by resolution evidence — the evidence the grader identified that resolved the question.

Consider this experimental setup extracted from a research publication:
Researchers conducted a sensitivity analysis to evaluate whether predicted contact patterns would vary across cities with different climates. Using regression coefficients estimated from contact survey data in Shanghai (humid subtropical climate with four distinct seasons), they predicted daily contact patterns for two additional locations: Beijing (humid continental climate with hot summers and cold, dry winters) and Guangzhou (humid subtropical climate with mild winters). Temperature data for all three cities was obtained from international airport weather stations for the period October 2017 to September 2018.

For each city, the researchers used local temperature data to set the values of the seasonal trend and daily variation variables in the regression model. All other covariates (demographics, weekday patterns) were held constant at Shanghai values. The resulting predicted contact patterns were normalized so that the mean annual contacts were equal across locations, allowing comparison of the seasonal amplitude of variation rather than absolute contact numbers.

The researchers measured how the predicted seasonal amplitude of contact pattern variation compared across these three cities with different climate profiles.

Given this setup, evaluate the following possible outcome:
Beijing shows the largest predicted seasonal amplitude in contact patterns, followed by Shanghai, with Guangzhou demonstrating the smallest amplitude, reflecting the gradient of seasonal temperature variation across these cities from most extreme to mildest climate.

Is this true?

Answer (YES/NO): YES